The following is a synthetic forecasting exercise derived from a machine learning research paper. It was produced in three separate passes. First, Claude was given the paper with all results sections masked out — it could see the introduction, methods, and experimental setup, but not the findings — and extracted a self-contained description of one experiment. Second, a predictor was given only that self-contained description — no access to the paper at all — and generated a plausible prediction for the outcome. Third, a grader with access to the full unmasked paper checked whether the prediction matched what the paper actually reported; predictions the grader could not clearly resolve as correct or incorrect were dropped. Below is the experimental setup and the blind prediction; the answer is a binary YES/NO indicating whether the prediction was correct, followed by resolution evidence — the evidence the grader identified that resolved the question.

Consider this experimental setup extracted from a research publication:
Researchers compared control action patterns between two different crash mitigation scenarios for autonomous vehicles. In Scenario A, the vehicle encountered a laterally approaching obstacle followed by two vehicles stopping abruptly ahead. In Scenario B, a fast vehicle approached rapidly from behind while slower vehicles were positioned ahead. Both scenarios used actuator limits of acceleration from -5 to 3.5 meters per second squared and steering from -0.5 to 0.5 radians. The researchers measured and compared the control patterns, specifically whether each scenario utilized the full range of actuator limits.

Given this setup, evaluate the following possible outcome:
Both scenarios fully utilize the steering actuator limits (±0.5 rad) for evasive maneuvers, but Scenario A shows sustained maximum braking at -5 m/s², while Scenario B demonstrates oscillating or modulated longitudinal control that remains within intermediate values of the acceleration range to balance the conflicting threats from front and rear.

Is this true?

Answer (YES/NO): NO